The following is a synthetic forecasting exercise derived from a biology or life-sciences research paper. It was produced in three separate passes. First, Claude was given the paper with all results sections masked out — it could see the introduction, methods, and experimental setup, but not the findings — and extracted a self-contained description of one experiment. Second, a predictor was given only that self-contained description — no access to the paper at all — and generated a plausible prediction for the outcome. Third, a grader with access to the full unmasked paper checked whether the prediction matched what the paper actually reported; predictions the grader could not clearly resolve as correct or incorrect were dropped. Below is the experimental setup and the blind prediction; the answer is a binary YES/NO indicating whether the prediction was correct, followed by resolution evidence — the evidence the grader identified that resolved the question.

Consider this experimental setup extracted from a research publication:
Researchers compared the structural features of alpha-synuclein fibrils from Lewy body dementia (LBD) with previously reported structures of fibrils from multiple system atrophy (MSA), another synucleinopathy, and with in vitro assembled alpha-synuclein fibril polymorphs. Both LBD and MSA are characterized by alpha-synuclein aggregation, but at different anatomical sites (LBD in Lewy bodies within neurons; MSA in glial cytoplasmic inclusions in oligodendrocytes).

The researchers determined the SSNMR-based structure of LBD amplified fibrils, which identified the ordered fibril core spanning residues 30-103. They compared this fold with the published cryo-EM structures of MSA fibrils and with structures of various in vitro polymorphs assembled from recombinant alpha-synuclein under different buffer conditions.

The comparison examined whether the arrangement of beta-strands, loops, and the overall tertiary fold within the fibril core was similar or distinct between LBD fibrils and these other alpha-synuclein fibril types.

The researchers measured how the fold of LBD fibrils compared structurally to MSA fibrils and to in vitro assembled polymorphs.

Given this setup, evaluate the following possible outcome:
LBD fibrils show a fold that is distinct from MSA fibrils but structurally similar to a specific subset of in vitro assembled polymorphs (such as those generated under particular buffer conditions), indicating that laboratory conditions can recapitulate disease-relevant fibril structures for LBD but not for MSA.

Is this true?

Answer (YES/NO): NO